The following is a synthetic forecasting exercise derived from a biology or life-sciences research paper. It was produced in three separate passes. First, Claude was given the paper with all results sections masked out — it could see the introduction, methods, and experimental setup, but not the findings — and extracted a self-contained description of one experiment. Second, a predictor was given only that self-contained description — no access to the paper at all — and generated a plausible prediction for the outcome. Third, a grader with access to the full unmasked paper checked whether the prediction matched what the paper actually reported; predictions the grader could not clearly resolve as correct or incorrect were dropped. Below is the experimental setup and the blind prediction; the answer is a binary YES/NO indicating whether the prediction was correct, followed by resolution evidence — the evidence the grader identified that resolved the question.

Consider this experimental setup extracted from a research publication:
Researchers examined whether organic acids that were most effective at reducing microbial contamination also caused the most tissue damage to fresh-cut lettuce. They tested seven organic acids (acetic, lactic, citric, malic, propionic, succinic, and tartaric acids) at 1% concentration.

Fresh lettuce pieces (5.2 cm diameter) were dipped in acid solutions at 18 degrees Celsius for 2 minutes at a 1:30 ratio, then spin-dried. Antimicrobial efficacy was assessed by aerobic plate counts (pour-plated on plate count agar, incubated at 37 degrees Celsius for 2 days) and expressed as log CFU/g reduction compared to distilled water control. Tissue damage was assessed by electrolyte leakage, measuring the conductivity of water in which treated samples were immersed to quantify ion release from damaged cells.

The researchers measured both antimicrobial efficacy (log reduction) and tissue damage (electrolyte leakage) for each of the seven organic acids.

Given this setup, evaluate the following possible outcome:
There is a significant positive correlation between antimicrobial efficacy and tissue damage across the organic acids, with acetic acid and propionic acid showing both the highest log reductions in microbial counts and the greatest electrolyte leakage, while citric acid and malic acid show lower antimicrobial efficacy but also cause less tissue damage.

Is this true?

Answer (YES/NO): NO